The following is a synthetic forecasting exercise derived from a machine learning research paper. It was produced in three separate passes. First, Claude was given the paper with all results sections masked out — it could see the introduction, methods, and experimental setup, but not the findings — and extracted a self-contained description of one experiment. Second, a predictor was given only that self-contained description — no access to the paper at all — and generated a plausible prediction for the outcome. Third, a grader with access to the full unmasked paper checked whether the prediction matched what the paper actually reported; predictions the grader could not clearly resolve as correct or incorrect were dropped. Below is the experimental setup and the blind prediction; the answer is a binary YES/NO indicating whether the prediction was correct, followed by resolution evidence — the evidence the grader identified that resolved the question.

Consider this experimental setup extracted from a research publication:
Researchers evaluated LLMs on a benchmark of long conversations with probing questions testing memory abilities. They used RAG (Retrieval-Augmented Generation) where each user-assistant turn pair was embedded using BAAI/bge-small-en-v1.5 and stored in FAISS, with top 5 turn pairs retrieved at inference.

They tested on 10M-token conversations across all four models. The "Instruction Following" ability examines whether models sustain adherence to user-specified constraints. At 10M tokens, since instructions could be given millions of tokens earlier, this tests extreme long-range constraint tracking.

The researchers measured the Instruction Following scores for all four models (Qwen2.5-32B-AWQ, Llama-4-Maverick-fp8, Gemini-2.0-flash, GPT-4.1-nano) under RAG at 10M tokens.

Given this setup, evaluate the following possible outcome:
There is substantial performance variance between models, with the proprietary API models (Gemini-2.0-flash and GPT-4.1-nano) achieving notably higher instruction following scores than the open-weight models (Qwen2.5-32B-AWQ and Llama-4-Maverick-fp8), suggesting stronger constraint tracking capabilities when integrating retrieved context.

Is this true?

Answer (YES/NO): NO